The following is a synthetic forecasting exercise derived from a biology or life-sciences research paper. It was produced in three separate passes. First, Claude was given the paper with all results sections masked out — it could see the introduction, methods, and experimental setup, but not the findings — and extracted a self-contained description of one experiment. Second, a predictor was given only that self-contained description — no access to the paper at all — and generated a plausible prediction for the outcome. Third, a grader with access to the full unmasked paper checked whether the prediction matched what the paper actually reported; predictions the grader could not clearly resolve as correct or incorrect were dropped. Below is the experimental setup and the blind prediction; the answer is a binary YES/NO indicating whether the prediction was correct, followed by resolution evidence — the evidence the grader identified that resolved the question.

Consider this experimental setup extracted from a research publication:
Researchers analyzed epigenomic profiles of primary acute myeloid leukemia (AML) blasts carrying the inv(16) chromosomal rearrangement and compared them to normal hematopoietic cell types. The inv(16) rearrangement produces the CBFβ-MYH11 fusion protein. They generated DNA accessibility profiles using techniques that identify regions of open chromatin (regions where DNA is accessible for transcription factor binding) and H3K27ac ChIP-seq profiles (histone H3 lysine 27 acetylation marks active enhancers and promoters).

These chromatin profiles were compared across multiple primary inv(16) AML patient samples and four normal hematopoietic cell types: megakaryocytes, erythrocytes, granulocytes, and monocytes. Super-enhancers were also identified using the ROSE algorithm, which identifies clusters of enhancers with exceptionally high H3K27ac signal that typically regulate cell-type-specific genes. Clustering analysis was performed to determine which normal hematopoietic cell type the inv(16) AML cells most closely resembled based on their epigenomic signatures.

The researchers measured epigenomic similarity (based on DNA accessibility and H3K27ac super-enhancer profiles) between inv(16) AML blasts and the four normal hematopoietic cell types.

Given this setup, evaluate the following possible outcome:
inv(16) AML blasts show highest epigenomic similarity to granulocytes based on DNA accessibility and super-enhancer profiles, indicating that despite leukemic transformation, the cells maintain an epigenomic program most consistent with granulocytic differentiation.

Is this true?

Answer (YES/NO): NO